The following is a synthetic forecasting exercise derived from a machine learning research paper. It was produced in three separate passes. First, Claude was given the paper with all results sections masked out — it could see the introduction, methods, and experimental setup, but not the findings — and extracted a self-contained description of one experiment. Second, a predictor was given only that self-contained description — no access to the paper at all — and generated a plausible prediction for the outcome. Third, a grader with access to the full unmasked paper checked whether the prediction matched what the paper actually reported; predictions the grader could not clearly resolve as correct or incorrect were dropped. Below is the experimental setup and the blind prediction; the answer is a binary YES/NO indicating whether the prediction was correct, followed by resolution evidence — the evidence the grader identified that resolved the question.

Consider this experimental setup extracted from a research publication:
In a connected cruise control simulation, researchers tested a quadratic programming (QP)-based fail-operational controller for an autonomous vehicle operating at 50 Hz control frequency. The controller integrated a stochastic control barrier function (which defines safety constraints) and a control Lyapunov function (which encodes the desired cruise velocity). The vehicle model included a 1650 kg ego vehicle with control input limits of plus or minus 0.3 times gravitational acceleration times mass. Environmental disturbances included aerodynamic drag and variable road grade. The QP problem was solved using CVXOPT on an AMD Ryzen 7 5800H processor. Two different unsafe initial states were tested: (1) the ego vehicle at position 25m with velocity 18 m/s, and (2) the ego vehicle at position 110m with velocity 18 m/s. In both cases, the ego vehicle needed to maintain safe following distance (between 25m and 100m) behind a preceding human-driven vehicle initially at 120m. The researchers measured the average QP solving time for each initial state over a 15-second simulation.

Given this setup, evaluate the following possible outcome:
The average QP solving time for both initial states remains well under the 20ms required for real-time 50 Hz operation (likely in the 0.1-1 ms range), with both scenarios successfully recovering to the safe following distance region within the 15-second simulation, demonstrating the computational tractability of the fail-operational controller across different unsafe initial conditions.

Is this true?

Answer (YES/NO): NO